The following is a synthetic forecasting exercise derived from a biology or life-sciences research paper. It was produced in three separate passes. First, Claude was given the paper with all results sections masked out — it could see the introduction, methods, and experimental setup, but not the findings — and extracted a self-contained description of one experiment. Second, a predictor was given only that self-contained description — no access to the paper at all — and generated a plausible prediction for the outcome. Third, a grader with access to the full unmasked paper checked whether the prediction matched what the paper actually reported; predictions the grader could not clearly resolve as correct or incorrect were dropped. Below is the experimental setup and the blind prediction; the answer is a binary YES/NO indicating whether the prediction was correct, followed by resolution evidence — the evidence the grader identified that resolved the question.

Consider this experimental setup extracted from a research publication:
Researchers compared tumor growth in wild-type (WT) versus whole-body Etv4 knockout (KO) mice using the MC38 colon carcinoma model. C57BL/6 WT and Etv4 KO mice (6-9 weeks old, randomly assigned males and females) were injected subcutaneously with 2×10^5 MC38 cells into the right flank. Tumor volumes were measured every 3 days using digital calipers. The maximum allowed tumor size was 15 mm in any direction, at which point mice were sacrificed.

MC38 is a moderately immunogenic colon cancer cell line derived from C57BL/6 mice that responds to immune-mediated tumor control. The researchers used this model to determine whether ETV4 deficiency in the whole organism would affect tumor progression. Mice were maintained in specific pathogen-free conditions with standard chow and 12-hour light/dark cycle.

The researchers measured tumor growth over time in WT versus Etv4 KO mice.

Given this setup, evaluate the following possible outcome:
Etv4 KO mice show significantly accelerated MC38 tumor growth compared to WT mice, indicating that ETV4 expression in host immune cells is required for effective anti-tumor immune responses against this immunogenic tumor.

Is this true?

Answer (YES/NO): NO